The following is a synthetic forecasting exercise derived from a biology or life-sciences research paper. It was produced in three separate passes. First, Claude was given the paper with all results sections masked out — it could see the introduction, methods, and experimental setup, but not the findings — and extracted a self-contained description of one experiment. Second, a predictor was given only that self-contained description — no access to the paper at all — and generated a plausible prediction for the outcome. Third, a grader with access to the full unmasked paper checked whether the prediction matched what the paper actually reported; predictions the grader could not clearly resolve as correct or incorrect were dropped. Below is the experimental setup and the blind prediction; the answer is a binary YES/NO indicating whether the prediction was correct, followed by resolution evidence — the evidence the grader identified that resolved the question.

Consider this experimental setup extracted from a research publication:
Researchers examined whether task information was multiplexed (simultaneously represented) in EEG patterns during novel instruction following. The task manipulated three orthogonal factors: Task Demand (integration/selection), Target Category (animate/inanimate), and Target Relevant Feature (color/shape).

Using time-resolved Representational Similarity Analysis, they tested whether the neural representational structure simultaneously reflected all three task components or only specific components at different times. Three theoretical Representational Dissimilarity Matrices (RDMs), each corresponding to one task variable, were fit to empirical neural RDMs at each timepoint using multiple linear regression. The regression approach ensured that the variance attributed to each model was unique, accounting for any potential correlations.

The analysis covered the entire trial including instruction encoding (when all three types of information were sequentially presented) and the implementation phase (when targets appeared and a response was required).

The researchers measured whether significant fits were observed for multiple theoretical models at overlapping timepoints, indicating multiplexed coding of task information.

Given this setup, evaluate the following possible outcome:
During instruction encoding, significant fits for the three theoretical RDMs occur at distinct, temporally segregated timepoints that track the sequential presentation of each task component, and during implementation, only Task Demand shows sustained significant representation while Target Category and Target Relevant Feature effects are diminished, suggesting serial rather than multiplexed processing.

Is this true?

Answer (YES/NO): NO